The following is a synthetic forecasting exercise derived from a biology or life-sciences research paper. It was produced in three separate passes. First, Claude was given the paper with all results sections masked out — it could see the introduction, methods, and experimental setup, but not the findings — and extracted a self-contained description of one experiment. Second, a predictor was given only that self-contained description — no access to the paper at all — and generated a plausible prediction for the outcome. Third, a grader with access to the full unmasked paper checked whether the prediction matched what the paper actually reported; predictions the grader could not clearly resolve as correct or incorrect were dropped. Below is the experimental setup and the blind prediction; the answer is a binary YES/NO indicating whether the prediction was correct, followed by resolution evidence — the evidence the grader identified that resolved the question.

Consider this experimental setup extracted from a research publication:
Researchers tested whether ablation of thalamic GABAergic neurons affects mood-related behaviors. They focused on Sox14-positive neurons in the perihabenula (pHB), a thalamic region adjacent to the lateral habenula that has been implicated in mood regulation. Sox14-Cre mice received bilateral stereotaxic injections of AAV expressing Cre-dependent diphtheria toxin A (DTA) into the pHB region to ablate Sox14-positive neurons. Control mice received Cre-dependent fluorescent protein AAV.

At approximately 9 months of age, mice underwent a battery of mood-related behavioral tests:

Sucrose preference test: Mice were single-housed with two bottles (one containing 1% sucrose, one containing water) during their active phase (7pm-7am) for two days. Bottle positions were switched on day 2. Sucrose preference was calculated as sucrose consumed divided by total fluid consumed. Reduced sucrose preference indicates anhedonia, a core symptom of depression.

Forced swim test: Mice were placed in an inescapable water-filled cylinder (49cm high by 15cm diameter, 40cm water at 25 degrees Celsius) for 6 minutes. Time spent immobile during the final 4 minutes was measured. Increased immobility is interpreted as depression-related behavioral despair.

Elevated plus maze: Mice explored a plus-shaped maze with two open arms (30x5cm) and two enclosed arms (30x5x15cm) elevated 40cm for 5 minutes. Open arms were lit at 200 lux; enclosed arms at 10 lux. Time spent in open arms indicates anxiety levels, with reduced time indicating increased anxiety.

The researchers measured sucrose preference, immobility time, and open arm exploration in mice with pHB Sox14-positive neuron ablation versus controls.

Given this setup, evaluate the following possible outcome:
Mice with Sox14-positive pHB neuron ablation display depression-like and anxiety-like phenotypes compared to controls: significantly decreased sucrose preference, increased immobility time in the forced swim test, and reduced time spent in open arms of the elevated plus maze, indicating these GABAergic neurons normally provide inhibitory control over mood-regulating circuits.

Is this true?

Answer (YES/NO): NO